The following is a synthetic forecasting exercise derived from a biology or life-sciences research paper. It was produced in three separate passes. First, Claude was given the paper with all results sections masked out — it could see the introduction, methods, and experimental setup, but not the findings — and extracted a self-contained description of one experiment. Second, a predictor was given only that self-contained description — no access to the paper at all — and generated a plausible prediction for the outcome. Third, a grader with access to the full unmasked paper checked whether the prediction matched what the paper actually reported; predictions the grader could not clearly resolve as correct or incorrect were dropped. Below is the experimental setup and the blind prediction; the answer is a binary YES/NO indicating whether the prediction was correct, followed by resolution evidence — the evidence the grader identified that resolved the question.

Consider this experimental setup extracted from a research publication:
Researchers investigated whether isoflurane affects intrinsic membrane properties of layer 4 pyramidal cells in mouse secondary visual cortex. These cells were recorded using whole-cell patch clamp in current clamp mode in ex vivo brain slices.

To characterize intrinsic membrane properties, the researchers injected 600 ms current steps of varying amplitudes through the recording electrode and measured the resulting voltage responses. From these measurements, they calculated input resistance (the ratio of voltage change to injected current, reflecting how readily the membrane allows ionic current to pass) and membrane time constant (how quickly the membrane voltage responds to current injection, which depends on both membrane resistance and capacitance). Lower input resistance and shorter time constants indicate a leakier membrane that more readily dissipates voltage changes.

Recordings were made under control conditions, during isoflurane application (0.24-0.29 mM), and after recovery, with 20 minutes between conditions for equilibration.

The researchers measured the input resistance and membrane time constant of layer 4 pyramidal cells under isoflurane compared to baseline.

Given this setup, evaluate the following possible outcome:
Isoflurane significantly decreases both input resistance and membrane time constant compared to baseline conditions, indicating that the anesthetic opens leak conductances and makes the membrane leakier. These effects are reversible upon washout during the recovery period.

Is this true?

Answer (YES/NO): NO